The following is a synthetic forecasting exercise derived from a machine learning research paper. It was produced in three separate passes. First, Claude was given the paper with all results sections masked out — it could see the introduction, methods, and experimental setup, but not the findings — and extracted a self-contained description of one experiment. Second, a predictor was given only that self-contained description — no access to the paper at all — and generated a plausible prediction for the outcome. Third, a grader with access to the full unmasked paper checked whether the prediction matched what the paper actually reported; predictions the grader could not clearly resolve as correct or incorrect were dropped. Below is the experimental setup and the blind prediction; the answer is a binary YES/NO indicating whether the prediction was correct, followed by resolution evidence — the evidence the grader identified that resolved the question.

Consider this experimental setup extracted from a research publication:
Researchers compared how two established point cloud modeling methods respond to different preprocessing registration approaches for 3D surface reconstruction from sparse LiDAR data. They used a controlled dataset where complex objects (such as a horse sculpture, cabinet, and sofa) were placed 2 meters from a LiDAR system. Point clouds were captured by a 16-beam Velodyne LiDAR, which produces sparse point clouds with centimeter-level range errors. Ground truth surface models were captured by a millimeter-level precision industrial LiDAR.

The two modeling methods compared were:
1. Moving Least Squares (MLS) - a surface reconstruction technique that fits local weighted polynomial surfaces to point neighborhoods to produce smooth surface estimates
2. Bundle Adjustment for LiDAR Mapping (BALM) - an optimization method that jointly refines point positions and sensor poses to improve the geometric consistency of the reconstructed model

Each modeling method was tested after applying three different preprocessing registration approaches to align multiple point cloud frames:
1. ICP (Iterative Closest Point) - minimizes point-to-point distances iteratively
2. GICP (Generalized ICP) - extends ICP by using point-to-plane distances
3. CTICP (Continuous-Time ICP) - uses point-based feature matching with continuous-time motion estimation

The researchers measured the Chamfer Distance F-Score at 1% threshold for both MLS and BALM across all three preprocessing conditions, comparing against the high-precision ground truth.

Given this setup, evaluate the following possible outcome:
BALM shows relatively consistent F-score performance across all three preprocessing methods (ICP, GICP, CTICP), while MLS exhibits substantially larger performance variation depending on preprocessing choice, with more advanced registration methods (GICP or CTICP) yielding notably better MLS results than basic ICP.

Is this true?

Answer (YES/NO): NO